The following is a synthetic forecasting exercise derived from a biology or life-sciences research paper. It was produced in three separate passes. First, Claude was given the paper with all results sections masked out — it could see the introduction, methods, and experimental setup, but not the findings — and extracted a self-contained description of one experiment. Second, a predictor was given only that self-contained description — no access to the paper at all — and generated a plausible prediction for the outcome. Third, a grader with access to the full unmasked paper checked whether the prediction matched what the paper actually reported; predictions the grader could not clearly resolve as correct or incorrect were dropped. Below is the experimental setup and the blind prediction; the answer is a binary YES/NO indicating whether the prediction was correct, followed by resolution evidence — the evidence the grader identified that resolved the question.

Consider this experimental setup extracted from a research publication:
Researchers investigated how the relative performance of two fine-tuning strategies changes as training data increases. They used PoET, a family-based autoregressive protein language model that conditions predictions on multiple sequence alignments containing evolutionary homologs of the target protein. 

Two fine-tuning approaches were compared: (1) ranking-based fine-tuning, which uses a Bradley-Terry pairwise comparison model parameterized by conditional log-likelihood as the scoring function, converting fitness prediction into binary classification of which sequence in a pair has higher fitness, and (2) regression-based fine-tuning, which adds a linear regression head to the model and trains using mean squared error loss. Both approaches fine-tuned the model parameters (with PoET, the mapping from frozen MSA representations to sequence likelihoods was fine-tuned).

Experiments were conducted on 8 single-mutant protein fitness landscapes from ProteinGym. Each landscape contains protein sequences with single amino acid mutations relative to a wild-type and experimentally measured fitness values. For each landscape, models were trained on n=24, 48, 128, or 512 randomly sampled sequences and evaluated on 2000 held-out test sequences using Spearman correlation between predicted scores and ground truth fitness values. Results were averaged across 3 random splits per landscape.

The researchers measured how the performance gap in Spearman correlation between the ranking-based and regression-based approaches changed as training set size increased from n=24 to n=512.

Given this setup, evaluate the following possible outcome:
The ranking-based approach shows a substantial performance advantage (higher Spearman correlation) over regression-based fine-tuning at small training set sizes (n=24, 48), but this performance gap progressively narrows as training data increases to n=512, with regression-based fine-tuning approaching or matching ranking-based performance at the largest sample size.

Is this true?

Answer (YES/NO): YES